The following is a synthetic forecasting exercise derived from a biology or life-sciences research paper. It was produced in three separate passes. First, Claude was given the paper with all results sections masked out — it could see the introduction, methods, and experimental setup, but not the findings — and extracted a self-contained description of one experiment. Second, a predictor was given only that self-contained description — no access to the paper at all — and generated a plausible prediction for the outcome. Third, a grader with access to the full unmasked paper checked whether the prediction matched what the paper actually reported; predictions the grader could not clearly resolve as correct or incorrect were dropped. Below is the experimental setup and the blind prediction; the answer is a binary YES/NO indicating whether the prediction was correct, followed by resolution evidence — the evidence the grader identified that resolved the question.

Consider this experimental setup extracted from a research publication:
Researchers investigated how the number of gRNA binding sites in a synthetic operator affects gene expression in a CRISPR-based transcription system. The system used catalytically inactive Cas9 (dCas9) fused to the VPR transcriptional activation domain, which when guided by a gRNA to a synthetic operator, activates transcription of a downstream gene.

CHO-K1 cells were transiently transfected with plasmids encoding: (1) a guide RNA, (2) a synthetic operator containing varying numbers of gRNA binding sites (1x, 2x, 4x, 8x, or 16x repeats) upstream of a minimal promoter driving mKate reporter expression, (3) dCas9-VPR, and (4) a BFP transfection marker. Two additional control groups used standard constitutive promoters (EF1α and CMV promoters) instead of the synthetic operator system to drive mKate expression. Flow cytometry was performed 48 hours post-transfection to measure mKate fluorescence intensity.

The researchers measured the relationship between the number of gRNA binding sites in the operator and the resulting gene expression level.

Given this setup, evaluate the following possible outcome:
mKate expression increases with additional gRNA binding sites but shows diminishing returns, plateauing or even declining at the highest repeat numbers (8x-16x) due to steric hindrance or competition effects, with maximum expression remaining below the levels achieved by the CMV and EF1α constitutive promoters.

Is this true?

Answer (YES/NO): NO